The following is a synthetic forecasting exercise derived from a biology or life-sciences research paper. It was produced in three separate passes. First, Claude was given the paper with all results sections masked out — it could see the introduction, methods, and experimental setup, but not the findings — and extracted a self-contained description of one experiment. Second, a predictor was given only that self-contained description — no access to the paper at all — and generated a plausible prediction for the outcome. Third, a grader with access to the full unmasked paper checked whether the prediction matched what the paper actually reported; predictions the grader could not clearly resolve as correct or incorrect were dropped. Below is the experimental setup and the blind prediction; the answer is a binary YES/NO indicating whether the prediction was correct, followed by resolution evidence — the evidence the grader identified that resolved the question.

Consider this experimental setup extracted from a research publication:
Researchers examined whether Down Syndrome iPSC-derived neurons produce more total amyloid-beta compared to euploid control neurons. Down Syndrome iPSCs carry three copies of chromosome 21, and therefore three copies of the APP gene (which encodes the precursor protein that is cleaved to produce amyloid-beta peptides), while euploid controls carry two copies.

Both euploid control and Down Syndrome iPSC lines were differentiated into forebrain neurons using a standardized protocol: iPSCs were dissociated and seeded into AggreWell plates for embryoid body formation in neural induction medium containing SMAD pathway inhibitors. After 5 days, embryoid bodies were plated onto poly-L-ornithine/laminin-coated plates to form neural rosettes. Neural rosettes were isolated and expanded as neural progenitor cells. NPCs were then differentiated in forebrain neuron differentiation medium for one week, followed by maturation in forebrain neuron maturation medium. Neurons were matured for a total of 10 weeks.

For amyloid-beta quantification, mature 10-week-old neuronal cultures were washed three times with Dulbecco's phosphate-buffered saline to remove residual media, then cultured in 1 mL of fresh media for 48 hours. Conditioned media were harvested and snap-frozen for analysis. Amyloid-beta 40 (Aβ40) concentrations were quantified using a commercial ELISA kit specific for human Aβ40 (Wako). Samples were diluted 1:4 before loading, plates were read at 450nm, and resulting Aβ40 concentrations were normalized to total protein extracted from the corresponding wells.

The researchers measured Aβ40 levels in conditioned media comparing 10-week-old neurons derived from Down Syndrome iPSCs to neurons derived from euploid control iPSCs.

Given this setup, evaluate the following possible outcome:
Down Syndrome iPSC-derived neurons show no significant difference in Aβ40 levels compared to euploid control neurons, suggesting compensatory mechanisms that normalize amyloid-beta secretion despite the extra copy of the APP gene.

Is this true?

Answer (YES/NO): NO